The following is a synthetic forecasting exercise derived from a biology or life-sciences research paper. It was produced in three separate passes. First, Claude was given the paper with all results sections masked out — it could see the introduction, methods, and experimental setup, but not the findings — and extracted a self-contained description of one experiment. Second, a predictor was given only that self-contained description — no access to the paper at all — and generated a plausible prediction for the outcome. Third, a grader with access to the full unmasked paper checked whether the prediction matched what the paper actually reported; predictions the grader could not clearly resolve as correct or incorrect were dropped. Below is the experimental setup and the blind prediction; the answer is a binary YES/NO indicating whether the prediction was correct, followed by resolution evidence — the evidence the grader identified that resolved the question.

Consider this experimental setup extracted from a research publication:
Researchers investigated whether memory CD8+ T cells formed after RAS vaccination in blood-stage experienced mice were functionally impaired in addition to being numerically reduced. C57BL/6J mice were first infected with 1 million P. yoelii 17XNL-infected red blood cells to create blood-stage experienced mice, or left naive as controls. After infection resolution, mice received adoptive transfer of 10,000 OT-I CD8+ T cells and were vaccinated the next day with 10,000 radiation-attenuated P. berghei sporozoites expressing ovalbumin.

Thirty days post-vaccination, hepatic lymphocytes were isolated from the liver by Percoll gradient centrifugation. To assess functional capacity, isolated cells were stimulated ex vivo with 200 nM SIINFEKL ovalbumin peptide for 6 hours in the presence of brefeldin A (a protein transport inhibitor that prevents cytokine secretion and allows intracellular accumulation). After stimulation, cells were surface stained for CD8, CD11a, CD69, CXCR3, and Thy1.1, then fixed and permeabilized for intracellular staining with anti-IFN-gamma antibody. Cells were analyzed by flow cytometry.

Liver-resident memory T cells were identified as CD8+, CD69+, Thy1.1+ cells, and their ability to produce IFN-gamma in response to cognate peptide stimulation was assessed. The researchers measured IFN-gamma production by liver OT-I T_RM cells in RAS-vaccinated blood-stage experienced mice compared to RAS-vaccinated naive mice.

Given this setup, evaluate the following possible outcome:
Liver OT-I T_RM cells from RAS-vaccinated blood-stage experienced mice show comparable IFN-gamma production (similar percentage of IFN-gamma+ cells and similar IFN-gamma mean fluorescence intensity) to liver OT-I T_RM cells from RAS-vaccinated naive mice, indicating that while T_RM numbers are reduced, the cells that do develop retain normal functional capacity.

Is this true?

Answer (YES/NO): NO